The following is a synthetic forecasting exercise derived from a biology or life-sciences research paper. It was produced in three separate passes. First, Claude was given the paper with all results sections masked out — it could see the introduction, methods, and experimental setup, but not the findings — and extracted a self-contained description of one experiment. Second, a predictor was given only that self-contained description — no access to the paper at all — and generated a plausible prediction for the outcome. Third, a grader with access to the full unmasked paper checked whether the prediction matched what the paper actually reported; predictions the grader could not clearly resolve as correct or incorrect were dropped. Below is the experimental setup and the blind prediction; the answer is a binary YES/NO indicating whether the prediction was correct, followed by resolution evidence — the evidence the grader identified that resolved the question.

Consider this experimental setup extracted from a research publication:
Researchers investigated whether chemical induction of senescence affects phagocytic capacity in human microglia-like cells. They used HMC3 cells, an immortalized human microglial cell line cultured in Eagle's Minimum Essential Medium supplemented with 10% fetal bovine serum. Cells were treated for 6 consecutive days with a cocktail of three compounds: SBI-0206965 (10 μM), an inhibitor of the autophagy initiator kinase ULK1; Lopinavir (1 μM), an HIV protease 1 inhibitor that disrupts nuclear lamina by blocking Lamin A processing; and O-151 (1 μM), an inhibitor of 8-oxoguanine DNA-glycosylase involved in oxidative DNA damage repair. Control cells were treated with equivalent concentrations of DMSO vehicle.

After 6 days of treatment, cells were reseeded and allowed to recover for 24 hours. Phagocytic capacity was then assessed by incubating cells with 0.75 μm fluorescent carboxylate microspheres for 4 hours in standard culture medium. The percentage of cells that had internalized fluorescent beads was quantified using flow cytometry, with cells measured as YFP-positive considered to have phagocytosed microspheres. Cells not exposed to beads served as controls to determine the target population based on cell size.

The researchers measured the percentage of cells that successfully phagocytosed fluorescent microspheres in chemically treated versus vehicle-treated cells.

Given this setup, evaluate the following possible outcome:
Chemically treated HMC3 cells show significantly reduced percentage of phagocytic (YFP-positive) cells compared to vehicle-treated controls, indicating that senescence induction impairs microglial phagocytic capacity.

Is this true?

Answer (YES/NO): YES